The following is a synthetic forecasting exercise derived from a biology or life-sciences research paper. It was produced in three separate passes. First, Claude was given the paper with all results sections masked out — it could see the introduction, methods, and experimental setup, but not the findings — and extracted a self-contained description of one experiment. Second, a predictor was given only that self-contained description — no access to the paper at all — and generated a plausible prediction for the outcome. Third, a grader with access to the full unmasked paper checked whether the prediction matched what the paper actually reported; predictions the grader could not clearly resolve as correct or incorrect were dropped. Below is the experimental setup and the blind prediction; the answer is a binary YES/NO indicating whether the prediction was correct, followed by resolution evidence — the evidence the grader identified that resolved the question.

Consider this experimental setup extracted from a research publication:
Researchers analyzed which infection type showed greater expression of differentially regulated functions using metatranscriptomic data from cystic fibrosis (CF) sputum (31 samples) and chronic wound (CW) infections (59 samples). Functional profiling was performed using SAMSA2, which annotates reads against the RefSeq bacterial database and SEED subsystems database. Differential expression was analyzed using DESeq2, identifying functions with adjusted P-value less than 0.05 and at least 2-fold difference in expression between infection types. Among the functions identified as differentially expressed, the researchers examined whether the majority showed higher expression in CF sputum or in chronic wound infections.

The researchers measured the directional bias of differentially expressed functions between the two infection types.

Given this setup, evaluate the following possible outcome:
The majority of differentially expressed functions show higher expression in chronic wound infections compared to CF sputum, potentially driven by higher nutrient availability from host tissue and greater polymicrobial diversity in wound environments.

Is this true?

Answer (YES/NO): YES